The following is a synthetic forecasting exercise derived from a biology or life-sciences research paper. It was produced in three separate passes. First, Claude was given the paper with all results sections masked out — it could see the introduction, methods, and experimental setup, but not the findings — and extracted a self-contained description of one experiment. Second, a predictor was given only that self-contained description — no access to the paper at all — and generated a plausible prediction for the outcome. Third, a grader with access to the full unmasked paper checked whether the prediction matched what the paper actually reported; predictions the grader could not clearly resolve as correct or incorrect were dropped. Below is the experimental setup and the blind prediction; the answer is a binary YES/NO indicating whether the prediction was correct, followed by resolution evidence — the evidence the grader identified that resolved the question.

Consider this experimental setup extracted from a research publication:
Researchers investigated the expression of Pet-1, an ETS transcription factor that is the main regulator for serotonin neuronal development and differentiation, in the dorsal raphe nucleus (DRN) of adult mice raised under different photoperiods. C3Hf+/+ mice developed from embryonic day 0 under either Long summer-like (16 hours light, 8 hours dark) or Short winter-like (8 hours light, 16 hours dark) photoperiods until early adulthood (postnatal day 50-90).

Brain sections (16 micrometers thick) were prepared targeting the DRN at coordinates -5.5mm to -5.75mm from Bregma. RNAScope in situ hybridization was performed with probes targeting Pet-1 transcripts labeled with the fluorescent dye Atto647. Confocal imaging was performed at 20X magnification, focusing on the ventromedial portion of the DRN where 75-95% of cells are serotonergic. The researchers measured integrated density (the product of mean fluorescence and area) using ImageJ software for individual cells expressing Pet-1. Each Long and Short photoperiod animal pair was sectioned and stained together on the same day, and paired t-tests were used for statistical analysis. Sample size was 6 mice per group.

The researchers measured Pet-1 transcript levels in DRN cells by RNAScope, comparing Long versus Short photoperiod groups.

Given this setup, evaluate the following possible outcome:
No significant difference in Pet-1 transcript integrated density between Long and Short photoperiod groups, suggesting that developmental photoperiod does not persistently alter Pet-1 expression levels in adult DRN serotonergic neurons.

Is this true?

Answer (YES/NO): YES